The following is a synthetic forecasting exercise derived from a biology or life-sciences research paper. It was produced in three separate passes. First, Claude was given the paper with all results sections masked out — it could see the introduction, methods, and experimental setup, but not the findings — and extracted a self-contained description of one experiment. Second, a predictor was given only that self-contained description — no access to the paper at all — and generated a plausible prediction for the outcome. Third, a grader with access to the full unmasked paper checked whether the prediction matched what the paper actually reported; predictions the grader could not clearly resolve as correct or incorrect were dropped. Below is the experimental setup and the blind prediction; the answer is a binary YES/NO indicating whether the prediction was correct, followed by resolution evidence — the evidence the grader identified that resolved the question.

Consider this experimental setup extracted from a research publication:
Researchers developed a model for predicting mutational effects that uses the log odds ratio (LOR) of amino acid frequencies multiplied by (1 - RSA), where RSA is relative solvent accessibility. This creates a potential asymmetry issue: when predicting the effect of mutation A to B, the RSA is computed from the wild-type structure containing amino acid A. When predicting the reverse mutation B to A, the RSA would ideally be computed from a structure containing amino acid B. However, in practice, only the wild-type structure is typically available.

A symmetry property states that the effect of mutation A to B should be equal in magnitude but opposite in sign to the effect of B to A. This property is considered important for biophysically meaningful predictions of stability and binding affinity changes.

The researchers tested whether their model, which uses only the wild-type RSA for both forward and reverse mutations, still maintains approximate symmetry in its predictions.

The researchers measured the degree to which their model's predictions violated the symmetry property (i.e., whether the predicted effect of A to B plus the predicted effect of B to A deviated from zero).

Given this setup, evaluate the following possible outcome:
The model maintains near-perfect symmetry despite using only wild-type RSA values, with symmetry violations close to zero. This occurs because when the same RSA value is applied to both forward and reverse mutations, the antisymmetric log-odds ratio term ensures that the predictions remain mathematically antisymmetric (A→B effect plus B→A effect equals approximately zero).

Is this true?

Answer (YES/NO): YES